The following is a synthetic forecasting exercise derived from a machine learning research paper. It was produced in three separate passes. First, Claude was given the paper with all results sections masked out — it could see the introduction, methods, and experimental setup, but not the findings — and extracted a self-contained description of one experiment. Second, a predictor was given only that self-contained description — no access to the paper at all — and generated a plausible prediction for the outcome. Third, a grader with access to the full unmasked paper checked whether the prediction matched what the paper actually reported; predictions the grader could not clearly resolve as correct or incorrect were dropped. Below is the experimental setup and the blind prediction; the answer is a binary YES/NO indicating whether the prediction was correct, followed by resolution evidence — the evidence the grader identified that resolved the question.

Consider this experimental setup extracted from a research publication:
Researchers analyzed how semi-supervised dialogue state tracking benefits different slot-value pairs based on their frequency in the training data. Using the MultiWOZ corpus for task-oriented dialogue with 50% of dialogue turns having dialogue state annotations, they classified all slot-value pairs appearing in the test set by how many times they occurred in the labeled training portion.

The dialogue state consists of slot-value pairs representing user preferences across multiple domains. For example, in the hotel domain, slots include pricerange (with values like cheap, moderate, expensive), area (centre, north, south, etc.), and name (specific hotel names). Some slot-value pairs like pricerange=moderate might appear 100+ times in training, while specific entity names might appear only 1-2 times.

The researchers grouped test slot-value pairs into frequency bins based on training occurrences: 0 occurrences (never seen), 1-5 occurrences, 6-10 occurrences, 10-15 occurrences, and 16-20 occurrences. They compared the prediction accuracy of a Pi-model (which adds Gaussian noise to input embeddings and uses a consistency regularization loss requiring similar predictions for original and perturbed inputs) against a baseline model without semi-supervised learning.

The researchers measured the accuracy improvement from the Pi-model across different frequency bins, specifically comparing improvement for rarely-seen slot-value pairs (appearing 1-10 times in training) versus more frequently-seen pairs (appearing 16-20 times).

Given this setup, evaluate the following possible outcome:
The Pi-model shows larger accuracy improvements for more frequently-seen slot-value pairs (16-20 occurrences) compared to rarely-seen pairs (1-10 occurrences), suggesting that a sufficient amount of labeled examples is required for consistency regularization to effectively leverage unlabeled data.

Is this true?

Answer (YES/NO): NO